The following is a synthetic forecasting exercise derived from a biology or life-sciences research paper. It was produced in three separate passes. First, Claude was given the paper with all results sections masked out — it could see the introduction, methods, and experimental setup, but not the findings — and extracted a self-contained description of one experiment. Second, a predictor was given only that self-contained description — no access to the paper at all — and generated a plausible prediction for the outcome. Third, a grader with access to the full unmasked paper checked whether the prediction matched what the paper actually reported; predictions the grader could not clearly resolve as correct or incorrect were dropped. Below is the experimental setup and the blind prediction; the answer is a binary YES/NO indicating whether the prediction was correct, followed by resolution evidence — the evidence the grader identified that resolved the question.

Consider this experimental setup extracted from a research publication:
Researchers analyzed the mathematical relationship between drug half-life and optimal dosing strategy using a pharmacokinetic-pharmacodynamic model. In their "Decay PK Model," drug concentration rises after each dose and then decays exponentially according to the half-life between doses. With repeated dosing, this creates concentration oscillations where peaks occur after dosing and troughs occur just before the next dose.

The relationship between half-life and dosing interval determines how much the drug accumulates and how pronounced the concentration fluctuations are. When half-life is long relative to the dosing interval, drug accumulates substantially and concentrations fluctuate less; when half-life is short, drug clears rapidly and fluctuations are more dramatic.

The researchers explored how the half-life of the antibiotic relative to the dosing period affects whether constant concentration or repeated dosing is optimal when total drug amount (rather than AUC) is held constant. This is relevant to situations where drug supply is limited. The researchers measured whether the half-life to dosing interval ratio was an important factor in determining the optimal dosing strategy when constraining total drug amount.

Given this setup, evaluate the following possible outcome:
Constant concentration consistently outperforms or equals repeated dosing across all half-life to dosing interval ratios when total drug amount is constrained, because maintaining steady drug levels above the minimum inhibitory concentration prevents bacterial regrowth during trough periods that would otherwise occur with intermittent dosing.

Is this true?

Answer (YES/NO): NO